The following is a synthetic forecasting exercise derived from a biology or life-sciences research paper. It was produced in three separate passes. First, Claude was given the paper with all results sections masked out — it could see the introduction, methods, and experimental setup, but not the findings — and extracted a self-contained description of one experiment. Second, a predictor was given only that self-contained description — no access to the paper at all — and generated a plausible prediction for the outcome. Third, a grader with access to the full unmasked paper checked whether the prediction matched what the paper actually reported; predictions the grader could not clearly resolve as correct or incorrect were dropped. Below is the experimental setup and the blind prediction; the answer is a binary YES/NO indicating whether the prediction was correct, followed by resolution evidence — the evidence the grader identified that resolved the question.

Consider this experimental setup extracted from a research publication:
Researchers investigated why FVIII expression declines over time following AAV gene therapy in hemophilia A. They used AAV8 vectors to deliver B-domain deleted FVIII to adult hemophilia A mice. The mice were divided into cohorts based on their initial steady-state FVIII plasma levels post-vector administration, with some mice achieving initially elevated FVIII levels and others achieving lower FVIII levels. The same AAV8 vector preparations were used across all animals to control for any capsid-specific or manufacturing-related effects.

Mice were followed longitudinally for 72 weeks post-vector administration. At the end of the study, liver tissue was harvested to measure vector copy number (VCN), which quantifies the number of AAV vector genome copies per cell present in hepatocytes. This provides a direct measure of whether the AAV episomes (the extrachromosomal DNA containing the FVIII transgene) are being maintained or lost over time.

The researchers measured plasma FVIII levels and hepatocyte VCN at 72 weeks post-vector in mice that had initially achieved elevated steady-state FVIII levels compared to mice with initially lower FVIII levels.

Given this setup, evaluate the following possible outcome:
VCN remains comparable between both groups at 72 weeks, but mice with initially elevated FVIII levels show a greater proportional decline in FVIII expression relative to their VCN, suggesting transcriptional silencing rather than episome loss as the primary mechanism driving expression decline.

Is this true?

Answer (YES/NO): NO